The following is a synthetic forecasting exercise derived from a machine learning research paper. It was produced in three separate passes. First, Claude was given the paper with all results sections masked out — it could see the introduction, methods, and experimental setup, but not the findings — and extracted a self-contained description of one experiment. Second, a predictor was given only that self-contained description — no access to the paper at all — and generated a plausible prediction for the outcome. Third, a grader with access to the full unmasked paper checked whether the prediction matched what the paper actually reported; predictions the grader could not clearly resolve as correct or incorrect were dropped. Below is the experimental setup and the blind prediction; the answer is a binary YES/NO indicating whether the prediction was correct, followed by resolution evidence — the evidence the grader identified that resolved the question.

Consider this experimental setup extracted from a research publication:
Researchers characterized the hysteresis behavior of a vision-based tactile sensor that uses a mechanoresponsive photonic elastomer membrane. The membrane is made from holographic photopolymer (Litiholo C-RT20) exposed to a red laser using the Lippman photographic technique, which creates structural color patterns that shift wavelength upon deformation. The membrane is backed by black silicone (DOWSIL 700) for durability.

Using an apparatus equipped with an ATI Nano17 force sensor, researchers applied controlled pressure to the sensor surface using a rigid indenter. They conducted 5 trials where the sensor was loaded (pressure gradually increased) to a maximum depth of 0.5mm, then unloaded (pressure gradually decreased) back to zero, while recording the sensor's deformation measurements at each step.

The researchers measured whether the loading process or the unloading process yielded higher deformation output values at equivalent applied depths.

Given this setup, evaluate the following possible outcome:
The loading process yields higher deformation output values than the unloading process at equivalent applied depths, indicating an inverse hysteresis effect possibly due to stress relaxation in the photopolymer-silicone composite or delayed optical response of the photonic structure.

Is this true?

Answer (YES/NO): YES